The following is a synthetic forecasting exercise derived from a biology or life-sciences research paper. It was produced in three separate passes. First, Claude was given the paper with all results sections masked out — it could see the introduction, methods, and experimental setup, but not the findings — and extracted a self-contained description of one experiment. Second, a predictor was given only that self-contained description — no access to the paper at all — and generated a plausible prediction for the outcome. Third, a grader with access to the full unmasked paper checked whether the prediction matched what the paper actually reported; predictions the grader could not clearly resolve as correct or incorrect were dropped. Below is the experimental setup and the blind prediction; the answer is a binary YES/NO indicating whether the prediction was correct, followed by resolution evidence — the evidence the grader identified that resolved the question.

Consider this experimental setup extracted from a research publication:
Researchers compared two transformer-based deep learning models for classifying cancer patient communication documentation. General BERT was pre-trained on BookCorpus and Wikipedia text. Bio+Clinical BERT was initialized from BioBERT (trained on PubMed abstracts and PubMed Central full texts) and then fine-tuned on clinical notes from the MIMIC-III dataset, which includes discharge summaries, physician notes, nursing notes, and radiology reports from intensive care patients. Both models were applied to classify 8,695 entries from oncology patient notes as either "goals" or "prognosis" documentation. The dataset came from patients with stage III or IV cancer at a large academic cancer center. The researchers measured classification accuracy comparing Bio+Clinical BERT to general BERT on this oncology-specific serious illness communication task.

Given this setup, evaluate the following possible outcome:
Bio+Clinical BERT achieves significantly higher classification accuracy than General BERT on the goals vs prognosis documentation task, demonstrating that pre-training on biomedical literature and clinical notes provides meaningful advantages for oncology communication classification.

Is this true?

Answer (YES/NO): NO